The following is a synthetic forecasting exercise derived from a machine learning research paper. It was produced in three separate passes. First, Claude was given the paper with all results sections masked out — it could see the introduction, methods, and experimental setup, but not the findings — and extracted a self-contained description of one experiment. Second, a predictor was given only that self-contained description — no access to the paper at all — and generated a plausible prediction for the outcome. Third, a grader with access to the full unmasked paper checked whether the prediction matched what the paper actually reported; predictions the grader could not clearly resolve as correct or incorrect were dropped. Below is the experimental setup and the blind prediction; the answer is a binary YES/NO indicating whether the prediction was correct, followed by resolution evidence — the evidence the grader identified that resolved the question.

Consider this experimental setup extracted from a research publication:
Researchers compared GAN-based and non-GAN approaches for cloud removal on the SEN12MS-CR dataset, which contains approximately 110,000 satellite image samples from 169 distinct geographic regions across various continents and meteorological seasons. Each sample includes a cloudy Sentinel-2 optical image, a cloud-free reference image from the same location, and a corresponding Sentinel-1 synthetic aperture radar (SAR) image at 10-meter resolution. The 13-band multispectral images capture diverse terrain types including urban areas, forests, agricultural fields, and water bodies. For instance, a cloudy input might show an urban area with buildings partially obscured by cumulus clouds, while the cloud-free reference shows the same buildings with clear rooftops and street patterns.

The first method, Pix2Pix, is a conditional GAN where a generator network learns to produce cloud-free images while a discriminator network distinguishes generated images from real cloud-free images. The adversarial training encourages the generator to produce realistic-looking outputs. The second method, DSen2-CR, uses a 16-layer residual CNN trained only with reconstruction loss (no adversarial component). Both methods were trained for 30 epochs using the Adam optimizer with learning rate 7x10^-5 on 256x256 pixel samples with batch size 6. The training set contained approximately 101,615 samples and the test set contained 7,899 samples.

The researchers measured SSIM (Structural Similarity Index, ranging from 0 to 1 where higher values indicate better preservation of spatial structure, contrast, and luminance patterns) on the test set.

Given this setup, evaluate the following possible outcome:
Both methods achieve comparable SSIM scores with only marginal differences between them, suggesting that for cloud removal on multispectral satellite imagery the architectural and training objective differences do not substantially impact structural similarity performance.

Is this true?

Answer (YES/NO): YES